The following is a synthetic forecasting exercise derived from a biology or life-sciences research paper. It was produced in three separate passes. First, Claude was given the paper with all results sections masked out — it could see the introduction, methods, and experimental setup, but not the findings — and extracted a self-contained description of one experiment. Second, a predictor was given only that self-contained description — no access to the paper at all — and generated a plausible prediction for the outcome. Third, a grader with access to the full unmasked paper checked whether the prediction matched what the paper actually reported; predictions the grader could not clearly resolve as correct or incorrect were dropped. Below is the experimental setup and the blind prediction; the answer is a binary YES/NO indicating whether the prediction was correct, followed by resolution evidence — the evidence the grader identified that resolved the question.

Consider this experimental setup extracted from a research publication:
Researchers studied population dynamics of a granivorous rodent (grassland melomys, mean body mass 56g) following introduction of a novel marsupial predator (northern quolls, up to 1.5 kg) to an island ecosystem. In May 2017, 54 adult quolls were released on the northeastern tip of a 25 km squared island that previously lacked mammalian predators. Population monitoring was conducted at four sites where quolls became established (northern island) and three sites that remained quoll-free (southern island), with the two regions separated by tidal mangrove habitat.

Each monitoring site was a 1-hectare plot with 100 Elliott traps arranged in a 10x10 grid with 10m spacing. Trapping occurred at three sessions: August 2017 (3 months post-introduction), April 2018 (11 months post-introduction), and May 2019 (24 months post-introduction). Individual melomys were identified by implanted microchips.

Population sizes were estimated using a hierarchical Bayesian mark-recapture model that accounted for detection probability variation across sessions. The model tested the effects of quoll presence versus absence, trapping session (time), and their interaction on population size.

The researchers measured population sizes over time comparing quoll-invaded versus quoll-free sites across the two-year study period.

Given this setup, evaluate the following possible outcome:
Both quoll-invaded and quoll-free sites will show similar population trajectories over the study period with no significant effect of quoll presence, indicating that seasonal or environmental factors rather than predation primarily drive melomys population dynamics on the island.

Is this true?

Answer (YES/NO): NO